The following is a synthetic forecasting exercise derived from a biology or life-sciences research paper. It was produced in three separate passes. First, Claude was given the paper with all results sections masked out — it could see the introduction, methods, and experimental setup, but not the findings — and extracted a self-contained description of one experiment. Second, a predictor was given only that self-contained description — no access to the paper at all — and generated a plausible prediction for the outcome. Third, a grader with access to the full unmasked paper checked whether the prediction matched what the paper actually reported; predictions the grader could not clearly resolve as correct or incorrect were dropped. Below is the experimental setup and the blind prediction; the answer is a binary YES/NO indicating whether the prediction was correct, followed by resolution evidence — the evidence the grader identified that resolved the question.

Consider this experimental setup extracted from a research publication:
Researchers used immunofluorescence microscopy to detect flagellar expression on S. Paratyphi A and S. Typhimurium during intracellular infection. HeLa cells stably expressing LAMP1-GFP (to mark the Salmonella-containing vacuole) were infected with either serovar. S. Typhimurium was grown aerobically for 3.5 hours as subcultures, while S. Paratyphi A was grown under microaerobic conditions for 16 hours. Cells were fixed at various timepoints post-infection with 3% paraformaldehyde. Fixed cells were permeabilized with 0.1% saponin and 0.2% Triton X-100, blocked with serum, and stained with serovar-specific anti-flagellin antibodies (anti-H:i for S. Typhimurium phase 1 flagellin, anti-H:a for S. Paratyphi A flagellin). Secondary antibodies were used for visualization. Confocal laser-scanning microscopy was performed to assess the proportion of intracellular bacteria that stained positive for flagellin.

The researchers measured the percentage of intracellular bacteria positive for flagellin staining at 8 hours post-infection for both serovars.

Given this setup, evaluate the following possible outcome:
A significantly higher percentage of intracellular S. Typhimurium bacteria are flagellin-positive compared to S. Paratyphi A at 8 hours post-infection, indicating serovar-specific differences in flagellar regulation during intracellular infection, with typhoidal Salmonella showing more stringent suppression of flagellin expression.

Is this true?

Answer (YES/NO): NO